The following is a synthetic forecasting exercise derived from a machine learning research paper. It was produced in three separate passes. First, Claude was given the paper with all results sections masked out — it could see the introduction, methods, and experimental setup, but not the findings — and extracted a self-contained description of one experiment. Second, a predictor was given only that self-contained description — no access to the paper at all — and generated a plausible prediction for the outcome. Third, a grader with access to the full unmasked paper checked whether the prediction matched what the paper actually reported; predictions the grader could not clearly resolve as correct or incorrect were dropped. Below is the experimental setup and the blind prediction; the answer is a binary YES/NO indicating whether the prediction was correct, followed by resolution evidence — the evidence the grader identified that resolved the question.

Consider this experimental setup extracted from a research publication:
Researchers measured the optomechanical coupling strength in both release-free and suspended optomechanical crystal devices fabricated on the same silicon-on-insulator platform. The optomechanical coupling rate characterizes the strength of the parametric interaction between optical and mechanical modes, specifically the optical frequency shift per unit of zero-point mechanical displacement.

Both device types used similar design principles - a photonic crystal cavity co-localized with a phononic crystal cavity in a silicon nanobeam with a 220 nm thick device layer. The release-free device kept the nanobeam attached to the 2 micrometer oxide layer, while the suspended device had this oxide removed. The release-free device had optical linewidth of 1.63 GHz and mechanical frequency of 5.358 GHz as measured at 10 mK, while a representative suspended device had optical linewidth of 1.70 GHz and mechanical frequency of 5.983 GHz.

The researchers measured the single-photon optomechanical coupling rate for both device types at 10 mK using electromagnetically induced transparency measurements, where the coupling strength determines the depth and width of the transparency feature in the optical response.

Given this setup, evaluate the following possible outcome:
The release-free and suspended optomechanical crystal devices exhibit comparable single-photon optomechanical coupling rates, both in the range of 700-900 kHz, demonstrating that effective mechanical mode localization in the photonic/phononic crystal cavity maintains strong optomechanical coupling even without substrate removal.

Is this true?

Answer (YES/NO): NO